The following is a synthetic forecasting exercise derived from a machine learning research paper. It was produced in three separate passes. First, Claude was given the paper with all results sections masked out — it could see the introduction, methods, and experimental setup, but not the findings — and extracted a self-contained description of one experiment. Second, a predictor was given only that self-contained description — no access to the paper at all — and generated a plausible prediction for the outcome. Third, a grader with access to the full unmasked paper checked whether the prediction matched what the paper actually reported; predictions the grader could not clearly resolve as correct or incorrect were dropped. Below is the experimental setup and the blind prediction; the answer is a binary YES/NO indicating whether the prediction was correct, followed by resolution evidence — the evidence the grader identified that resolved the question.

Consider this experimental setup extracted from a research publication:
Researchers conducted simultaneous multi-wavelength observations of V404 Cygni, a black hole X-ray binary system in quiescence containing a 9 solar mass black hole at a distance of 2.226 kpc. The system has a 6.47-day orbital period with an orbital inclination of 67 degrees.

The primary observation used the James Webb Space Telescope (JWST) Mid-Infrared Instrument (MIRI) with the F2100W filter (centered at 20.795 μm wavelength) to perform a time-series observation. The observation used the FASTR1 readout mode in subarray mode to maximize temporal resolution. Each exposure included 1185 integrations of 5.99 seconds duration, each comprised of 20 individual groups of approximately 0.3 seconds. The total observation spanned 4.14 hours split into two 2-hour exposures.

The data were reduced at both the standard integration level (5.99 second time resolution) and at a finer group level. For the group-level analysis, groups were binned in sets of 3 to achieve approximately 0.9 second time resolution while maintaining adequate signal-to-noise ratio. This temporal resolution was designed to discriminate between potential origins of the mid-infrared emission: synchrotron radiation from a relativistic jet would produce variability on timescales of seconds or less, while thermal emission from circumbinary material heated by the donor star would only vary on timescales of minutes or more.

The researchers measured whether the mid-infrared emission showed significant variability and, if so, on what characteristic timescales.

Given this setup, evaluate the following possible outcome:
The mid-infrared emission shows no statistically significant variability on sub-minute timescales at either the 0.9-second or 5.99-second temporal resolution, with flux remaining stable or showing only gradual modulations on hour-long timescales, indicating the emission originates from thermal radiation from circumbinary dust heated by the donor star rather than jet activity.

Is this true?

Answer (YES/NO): NO